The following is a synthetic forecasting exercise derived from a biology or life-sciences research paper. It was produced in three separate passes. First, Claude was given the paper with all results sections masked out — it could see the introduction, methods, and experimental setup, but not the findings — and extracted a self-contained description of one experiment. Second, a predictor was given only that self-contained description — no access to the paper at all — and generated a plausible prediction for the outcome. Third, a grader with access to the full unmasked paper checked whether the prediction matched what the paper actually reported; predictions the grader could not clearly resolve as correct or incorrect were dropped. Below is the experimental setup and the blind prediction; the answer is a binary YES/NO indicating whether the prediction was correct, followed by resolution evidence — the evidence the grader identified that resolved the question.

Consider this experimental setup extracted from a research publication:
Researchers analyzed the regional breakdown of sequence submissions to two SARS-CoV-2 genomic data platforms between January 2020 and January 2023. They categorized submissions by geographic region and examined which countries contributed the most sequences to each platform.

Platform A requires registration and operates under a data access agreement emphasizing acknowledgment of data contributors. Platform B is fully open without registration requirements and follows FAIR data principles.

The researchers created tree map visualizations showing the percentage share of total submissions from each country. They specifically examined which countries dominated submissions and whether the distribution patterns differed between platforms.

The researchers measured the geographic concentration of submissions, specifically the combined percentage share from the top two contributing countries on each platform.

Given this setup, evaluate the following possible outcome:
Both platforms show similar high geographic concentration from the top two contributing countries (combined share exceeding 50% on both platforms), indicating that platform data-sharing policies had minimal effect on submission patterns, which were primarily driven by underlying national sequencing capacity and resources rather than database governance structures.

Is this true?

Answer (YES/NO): NO